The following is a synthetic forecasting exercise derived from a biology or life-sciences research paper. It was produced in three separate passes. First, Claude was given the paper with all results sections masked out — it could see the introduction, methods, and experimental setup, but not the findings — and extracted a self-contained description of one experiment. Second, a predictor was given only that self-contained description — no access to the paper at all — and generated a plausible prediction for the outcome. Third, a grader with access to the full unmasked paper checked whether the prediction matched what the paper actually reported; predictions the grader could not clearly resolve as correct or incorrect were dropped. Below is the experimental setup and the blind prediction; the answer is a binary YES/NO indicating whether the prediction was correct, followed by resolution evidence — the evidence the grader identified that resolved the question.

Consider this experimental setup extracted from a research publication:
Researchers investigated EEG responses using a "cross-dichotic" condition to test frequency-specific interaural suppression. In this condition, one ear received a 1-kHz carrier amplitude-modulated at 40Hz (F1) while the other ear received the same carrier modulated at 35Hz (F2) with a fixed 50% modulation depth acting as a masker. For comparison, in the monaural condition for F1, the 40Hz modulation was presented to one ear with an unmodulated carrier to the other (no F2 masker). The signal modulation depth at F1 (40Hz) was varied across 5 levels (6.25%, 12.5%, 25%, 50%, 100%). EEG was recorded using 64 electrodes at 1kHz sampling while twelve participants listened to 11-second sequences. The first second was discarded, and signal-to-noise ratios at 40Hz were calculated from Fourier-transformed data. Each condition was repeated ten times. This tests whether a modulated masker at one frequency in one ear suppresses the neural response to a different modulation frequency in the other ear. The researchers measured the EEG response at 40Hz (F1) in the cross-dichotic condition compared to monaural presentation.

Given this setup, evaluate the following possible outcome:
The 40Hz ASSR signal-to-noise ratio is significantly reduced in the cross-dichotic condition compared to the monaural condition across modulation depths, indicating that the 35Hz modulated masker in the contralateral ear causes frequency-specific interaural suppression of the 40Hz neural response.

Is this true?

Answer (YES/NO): NO